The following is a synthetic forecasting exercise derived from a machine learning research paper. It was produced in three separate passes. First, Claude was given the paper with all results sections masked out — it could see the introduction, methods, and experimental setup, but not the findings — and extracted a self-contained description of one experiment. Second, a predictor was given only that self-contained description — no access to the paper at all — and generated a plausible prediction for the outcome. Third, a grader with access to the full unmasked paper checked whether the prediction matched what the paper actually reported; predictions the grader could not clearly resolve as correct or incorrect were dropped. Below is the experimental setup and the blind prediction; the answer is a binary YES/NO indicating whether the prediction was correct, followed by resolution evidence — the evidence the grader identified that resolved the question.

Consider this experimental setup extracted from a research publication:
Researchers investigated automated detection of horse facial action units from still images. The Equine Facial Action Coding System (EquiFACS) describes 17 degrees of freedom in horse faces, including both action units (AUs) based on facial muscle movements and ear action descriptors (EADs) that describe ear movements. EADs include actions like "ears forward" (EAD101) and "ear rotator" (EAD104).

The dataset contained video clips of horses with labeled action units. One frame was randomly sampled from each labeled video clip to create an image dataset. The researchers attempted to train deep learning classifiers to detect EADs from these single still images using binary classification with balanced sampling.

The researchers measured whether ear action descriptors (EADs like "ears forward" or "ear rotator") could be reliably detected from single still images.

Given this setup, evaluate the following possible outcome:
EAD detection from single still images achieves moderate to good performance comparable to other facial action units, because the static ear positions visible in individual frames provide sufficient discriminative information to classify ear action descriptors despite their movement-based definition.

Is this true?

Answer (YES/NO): NO